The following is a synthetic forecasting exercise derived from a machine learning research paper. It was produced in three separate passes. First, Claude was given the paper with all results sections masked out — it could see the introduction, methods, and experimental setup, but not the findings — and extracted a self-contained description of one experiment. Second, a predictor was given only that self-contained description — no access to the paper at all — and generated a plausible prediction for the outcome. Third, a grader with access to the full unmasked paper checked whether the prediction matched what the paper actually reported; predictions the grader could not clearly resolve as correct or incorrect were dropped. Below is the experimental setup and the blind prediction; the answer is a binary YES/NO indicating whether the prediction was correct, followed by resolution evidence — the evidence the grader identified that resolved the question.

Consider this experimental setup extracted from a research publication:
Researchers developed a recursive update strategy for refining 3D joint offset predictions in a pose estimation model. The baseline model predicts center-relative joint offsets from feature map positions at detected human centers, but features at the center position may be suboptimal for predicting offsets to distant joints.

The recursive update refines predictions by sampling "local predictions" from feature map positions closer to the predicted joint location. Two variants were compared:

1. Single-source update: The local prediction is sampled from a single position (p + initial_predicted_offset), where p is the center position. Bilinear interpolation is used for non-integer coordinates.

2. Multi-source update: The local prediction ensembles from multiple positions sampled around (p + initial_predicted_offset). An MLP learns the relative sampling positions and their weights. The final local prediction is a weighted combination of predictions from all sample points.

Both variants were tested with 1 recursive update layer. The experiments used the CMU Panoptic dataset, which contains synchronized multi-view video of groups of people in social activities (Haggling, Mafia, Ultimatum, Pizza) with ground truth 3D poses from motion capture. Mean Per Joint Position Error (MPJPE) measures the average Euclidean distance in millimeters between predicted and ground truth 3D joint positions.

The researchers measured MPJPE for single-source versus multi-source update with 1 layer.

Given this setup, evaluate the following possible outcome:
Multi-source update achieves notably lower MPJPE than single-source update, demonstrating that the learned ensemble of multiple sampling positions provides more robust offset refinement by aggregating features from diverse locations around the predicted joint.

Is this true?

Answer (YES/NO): NO